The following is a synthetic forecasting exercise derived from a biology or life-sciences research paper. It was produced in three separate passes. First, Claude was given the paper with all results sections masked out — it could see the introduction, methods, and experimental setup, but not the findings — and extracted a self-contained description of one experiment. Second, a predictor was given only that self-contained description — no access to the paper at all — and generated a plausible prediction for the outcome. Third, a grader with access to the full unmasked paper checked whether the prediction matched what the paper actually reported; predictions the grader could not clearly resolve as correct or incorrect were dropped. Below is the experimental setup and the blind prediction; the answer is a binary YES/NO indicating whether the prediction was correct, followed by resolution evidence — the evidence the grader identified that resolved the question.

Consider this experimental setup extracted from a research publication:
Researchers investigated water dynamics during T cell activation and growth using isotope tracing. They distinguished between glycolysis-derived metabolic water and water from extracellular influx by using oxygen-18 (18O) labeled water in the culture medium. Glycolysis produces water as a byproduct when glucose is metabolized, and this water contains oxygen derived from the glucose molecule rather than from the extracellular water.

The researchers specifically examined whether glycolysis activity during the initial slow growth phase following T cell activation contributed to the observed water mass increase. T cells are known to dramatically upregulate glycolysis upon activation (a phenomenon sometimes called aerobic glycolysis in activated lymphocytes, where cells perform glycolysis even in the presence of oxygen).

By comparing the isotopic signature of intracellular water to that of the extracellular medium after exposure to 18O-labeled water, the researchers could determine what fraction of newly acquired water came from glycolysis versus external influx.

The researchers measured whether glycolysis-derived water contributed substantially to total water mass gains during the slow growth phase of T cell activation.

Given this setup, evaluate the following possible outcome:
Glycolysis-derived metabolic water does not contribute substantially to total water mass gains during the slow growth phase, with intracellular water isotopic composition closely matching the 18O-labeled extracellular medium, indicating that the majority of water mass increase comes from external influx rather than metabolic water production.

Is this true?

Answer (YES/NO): NO